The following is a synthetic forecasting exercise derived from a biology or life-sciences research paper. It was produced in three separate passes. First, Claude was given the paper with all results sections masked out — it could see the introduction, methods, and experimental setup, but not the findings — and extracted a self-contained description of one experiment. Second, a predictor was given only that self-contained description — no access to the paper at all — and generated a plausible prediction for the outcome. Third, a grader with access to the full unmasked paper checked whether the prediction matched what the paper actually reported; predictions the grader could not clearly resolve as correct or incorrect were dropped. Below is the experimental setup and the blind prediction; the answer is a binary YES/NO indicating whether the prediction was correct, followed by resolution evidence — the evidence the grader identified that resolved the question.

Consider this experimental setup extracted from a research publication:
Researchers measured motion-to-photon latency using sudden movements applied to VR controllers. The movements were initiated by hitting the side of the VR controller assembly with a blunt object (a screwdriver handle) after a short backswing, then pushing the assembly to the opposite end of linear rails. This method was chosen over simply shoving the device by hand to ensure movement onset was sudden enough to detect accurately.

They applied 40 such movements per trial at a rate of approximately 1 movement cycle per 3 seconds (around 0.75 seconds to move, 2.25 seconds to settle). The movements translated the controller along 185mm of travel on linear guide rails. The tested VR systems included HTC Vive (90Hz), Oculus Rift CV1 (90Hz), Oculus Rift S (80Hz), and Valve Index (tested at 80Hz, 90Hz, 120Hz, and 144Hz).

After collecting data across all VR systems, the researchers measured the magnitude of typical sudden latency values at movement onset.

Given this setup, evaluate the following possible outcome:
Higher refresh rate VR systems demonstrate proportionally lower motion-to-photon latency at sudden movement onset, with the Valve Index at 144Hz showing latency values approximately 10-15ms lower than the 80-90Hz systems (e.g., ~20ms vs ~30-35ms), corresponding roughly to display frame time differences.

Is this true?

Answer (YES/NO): NO